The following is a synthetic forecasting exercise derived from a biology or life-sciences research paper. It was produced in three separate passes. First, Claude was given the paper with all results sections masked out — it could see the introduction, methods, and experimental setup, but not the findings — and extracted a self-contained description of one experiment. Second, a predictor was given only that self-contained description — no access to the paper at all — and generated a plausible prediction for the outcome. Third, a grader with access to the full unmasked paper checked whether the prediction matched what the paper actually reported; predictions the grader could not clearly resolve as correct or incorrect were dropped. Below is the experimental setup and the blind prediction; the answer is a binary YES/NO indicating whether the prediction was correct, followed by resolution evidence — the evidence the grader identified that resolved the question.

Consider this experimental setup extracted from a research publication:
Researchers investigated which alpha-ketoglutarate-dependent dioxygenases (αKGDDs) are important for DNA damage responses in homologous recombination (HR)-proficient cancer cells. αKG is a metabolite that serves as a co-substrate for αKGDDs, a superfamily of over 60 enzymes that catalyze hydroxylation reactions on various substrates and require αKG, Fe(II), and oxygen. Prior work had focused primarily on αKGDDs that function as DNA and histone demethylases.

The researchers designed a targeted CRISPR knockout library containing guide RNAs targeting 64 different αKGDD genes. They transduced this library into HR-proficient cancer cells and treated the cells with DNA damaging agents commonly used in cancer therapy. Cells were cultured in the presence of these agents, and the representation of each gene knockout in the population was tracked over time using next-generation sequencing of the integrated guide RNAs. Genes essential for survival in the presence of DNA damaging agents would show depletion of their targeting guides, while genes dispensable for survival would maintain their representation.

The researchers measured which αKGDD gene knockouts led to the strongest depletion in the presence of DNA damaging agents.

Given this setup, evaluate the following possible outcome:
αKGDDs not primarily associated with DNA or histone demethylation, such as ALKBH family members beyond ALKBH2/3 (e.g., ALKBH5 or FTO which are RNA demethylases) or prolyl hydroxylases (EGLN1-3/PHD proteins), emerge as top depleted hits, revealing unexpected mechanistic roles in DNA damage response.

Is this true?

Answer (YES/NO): NO